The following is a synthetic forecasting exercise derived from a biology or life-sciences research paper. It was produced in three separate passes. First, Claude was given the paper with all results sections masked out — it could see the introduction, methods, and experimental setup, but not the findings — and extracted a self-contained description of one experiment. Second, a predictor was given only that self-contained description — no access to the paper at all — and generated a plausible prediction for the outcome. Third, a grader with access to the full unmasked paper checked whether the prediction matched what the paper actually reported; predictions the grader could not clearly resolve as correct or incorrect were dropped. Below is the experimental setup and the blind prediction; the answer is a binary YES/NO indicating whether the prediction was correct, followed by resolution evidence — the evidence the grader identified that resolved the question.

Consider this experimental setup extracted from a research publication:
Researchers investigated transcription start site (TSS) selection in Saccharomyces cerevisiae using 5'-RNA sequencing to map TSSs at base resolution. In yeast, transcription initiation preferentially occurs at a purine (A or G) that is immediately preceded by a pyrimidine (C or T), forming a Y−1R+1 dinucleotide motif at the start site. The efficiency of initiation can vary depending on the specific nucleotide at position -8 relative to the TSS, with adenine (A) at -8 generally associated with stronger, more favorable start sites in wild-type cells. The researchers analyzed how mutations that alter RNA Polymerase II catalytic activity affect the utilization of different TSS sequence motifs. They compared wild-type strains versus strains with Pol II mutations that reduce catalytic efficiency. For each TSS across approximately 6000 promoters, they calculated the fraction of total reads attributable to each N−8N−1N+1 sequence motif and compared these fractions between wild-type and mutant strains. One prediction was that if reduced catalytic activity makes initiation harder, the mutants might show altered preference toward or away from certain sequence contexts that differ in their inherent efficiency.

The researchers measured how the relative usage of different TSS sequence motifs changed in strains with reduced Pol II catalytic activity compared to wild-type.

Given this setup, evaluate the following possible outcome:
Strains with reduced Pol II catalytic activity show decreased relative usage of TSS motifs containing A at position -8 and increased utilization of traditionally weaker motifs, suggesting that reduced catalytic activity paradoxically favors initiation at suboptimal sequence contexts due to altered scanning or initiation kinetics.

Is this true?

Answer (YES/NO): NO